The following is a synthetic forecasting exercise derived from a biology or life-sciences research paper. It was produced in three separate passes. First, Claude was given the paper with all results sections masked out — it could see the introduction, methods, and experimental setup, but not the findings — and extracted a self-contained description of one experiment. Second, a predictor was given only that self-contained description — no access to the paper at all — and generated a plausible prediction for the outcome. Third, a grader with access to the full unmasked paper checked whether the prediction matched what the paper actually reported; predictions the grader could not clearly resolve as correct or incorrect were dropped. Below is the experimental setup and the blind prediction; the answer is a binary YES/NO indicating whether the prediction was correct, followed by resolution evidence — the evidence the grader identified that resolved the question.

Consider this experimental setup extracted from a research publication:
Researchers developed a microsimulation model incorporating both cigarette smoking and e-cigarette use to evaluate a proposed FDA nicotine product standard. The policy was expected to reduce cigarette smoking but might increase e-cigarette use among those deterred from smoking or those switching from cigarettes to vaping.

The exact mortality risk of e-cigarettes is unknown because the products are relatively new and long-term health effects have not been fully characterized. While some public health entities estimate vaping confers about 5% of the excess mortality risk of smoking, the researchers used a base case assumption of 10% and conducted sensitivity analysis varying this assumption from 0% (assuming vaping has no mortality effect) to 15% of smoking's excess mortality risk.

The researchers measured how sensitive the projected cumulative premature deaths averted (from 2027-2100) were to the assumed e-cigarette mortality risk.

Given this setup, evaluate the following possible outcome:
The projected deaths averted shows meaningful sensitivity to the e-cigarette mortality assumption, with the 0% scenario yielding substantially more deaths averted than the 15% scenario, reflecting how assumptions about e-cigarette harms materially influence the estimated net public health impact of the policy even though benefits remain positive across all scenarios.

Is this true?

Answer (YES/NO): NO